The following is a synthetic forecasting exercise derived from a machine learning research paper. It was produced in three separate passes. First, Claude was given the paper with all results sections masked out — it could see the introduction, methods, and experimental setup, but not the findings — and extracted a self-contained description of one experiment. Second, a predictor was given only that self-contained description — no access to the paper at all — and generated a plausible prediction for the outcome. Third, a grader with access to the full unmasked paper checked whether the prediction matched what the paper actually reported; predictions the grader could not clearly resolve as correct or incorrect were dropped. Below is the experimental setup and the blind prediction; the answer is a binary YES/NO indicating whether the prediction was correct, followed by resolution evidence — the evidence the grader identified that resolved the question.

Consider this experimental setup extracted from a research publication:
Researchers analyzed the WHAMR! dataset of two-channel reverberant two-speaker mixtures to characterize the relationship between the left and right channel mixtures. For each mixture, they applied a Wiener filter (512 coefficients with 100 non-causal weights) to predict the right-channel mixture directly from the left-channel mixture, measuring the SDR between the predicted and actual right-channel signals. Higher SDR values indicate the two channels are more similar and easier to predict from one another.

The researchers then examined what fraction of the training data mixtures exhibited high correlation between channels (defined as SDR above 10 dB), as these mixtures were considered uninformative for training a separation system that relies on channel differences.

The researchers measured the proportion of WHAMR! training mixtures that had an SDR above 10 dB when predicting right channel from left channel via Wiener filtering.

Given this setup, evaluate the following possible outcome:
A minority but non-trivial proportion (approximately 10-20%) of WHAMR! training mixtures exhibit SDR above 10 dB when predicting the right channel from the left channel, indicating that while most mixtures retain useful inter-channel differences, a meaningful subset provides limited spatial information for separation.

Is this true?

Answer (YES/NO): YES